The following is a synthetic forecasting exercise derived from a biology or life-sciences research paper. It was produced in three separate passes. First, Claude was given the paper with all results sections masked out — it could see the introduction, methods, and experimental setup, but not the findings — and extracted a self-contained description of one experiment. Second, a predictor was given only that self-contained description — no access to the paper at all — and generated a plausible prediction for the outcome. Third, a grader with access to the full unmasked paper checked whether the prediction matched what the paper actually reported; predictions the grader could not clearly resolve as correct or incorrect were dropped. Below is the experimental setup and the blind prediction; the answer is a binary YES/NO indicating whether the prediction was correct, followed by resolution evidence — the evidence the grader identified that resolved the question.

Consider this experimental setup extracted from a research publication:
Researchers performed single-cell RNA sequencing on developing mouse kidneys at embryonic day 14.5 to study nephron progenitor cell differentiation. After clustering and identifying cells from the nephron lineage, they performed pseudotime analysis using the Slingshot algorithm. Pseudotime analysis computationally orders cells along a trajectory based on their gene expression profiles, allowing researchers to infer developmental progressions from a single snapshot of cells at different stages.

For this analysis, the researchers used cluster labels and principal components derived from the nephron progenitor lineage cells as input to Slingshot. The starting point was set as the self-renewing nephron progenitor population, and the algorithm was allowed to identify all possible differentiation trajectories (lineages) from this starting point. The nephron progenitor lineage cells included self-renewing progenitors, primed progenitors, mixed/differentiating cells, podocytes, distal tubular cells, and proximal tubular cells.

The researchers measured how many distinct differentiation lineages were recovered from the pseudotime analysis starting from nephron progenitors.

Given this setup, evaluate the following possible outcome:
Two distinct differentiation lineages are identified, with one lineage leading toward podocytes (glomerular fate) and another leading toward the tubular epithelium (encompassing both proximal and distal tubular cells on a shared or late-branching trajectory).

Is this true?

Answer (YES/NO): NO